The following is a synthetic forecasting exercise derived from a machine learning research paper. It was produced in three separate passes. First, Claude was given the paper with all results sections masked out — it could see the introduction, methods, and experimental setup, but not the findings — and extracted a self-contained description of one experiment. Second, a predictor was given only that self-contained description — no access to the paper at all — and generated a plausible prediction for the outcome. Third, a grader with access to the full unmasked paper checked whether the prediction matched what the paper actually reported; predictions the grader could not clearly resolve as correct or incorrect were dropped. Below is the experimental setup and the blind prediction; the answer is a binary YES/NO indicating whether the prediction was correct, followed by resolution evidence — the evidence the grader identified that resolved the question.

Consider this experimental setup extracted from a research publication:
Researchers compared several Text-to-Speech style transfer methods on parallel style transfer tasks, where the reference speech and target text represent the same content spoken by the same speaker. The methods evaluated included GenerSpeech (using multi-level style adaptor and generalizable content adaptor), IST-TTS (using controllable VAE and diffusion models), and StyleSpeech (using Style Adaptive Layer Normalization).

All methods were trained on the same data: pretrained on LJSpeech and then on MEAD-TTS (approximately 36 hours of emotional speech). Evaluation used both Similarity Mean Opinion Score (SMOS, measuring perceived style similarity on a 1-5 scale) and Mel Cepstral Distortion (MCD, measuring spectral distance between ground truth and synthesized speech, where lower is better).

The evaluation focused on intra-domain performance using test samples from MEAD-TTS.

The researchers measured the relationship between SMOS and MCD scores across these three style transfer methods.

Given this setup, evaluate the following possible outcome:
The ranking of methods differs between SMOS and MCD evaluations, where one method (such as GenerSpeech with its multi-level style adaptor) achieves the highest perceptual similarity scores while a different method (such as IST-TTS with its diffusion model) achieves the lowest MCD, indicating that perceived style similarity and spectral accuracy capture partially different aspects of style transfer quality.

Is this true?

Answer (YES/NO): NO